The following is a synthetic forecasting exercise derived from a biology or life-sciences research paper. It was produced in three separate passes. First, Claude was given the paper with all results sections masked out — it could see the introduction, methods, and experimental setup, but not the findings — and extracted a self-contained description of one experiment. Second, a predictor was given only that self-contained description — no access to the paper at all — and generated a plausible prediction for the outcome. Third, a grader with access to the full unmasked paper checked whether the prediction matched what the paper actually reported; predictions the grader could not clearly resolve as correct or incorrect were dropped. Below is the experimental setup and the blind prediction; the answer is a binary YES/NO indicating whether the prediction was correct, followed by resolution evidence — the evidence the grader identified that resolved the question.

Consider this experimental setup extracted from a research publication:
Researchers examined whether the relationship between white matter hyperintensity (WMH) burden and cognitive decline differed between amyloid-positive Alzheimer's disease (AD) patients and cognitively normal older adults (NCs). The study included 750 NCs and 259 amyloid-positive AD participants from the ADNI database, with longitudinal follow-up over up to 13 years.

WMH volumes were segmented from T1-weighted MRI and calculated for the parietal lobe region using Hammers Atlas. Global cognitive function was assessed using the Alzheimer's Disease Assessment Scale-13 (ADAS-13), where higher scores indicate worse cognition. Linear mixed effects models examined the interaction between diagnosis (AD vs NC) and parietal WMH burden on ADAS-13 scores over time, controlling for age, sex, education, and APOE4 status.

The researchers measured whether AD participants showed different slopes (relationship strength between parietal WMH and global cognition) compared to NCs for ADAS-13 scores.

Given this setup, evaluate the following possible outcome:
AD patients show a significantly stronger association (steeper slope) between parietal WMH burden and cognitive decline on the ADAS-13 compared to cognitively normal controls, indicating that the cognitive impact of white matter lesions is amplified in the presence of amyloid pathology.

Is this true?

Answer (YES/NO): NO